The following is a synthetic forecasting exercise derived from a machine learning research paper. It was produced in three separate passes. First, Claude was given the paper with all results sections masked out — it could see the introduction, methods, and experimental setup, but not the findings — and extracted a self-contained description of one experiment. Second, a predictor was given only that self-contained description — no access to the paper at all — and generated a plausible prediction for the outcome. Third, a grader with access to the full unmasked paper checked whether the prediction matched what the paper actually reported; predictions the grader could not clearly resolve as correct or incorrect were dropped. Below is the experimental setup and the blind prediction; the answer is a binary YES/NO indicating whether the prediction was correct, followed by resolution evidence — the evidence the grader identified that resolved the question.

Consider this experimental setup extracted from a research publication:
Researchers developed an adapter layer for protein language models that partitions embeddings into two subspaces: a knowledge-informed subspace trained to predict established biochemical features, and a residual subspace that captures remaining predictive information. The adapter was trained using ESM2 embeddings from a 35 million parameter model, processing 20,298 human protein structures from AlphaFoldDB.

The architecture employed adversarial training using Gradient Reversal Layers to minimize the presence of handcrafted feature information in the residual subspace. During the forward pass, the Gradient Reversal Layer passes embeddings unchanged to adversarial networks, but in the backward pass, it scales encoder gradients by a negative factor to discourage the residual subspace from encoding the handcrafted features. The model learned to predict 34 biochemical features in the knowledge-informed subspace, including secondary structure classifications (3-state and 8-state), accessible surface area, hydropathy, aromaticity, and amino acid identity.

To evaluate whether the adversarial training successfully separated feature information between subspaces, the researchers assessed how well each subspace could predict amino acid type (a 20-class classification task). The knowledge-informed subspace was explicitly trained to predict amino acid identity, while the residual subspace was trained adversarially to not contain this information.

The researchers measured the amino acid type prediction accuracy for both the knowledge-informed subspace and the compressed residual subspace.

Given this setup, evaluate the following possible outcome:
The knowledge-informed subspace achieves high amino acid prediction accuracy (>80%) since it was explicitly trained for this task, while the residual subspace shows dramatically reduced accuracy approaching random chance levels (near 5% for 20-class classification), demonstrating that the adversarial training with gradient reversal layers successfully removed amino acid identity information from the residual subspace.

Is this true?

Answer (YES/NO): NO